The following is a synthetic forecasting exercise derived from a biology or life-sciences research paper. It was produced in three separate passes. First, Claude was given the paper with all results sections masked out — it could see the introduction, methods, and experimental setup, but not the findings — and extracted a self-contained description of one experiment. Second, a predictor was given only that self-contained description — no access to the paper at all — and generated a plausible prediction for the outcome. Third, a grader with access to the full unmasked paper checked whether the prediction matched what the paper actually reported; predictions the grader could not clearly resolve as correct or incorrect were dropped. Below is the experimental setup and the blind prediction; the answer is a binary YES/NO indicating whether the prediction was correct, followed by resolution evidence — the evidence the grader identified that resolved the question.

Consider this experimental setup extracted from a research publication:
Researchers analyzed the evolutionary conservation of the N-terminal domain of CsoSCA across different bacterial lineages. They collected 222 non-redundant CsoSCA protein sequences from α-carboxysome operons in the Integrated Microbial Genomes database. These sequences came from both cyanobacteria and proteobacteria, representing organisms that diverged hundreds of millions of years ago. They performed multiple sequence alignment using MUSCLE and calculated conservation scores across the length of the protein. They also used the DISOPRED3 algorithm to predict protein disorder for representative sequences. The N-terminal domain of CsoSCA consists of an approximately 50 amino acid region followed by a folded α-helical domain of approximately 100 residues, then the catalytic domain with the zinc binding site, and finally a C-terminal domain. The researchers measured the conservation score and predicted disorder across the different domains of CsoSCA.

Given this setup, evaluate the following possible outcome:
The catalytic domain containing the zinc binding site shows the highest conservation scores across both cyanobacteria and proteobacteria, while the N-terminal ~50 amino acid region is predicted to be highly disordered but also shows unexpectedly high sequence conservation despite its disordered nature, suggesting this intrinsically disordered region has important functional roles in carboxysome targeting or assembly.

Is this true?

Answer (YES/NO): NO